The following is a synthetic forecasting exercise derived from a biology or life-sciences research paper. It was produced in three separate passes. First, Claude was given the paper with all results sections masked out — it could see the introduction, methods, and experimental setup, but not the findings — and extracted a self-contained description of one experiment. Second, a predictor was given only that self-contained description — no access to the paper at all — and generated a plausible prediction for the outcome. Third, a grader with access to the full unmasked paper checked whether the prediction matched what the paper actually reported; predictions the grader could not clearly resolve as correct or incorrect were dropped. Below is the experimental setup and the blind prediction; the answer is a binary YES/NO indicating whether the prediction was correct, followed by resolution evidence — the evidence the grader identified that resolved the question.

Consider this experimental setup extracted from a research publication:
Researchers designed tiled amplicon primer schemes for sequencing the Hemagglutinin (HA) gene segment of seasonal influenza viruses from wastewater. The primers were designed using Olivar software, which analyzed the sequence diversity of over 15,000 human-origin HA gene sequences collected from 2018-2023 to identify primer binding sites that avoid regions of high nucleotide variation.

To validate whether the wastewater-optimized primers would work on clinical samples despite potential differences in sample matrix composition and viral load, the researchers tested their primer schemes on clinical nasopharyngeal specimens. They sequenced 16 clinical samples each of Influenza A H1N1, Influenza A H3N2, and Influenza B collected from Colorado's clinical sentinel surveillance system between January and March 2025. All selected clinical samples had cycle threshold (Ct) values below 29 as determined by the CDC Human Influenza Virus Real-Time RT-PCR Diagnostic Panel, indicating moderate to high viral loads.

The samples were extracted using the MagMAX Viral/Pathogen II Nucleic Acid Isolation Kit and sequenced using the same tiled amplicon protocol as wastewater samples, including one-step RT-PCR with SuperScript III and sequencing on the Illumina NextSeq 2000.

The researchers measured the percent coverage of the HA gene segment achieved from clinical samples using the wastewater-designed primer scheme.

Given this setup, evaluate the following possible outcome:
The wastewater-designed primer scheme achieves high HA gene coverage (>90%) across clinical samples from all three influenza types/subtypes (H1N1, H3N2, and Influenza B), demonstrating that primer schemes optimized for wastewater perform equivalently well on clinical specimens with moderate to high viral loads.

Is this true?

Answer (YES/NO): NO